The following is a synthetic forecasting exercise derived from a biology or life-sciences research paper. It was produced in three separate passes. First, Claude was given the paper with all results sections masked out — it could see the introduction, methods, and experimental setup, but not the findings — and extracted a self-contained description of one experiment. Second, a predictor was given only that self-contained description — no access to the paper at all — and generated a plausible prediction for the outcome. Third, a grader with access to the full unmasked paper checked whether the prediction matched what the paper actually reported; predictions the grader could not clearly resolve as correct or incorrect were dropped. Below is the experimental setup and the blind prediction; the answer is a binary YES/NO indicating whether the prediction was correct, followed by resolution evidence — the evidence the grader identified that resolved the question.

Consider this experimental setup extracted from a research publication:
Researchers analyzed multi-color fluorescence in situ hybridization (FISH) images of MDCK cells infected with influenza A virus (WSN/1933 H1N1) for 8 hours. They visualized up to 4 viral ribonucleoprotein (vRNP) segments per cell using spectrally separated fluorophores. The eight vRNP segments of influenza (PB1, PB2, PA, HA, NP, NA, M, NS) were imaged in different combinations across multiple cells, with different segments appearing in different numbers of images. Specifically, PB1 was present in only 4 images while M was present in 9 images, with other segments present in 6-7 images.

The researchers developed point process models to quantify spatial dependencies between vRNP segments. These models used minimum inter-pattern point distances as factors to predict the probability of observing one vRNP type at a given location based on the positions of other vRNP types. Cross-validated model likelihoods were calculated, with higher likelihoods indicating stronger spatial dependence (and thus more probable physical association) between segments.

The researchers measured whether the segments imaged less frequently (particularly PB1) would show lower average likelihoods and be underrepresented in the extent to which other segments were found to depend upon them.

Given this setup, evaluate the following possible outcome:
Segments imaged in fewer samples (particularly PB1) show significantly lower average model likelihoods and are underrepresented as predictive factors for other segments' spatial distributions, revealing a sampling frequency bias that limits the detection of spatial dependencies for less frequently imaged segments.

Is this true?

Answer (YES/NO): NO